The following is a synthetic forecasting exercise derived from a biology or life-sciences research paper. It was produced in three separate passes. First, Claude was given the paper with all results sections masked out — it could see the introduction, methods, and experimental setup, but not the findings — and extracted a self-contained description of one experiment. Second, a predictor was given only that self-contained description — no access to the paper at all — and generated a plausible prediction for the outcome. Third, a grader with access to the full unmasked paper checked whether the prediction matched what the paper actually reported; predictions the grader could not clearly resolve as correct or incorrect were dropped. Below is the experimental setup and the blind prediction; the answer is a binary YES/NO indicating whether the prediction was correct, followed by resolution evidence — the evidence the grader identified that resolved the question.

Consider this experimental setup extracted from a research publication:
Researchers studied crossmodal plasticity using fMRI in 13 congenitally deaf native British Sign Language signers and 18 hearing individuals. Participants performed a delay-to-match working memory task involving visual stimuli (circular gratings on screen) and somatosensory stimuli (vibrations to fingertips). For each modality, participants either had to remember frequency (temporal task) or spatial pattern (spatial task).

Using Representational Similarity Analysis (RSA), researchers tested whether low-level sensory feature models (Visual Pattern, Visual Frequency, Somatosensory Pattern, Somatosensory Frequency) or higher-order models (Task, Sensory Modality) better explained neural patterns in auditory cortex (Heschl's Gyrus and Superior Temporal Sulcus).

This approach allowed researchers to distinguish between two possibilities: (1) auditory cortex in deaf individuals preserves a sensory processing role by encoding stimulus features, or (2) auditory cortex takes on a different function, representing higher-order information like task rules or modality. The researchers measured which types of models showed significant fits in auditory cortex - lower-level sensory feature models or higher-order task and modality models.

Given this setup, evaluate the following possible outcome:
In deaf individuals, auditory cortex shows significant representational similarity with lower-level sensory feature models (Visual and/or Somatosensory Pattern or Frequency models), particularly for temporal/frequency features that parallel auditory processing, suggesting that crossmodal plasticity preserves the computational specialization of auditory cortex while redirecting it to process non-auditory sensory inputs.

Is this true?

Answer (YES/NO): YES